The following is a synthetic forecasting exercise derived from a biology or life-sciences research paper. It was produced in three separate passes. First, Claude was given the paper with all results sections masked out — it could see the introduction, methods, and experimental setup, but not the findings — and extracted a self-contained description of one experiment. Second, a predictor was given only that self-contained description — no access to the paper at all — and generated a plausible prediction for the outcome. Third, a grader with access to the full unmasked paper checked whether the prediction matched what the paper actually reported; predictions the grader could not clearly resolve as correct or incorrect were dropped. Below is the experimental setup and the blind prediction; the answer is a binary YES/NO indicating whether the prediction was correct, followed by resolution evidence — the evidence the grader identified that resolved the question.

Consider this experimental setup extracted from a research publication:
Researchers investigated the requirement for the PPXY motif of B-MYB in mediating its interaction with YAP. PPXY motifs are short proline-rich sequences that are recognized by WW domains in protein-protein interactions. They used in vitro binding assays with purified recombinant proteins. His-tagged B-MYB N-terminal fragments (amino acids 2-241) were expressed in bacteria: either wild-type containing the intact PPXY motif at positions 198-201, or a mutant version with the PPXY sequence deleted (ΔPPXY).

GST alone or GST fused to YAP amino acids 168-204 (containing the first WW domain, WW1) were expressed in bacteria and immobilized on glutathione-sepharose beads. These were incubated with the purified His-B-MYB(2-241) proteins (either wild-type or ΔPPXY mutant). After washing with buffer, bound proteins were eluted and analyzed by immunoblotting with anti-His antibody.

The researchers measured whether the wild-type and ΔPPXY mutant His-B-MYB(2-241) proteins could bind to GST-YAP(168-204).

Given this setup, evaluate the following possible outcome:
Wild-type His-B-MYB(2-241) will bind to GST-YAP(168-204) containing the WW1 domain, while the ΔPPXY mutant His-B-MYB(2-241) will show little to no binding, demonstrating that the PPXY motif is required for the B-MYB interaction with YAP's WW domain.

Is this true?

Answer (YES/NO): YES